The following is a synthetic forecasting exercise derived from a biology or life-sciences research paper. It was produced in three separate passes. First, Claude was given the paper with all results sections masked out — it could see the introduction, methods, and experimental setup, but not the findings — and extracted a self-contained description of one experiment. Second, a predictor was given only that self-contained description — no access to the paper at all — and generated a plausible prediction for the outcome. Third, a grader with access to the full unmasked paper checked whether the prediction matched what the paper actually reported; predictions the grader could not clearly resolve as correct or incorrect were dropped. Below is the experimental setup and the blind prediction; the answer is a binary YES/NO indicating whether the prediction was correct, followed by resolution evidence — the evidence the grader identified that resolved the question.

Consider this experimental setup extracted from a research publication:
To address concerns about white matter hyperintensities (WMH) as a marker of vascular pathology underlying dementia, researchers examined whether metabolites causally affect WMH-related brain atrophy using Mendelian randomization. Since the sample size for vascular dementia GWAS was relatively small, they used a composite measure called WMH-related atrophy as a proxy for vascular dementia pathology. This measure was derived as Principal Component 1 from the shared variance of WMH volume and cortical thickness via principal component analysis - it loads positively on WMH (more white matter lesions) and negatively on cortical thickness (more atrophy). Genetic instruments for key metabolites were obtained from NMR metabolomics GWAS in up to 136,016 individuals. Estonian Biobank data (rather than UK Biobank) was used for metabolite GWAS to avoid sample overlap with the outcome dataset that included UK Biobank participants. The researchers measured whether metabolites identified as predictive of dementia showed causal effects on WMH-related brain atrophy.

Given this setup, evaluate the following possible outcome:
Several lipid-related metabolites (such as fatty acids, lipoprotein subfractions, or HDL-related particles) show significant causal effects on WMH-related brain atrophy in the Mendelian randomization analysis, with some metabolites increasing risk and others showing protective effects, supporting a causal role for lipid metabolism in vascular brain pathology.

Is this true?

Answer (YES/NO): NO